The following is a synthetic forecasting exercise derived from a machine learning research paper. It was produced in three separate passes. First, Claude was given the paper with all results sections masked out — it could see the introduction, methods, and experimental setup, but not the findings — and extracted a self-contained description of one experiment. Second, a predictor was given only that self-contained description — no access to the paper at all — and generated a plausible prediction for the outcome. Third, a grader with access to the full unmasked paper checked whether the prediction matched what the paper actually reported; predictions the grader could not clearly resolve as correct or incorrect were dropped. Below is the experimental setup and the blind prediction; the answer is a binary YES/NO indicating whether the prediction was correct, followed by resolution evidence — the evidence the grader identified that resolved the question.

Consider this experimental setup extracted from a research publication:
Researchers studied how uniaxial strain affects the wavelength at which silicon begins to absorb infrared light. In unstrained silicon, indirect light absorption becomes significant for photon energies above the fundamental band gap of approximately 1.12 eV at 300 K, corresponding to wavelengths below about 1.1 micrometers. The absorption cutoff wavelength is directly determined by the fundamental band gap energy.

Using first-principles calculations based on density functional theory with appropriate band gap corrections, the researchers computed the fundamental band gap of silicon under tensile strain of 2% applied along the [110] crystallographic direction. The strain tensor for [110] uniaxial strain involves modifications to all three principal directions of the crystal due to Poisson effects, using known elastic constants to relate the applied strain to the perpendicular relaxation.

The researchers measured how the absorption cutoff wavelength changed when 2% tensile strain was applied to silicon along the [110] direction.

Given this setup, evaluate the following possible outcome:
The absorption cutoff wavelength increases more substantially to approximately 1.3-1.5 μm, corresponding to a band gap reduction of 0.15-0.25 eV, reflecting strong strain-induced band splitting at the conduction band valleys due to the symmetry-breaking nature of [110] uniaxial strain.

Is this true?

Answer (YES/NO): YES